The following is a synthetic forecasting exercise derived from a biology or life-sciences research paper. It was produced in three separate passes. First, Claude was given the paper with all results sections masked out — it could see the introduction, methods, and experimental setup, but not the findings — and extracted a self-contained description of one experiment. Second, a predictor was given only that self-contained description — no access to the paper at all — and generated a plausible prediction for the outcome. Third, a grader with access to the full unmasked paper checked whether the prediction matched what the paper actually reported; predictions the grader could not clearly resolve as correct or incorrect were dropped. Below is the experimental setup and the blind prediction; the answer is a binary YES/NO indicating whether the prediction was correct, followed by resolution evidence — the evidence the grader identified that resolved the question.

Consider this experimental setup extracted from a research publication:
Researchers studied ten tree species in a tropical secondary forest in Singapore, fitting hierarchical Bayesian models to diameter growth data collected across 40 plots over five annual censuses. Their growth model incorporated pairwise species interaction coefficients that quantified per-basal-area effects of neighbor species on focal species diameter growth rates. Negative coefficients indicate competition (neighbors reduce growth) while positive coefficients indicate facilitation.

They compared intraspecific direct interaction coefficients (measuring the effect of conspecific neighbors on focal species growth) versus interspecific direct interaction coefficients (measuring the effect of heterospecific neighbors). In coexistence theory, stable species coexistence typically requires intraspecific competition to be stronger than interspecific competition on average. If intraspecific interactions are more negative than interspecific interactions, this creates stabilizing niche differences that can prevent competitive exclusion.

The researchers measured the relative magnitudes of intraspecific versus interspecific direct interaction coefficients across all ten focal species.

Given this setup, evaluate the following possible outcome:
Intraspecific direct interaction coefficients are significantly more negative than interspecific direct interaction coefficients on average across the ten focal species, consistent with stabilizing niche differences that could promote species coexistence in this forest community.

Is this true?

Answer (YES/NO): NO